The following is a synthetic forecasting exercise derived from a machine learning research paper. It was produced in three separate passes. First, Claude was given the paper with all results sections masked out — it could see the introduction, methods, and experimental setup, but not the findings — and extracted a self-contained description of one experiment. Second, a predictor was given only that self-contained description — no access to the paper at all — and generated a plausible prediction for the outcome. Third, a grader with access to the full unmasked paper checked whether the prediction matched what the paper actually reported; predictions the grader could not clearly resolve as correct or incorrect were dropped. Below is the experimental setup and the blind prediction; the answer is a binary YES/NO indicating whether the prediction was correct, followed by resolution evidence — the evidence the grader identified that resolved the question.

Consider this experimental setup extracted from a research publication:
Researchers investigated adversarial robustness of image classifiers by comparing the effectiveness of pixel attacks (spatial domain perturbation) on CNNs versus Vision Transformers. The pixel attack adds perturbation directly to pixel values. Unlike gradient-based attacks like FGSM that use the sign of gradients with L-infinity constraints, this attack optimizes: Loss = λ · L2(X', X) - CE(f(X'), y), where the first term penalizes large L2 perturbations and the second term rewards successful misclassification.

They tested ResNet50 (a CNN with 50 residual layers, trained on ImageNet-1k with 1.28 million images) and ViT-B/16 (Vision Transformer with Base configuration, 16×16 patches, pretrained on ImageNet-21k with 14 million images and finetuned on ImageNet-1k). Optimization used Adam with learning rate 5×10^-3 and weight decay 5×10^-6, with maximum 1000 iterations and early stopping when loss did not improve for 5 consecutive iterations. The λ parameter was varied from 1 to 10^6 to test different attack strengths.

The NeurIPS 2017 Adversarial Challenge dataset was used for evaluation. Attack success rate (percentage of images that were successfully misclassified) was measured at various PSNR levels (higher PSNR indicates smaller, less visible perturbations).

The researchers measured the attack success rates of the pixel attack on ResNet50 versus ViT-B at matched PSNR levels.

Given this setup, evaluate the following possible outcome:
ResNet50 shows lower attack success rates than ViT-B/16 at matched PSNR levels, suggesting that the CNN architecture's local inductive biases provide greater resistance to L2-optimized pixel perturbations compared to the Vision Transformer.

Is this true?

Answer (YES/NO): NO